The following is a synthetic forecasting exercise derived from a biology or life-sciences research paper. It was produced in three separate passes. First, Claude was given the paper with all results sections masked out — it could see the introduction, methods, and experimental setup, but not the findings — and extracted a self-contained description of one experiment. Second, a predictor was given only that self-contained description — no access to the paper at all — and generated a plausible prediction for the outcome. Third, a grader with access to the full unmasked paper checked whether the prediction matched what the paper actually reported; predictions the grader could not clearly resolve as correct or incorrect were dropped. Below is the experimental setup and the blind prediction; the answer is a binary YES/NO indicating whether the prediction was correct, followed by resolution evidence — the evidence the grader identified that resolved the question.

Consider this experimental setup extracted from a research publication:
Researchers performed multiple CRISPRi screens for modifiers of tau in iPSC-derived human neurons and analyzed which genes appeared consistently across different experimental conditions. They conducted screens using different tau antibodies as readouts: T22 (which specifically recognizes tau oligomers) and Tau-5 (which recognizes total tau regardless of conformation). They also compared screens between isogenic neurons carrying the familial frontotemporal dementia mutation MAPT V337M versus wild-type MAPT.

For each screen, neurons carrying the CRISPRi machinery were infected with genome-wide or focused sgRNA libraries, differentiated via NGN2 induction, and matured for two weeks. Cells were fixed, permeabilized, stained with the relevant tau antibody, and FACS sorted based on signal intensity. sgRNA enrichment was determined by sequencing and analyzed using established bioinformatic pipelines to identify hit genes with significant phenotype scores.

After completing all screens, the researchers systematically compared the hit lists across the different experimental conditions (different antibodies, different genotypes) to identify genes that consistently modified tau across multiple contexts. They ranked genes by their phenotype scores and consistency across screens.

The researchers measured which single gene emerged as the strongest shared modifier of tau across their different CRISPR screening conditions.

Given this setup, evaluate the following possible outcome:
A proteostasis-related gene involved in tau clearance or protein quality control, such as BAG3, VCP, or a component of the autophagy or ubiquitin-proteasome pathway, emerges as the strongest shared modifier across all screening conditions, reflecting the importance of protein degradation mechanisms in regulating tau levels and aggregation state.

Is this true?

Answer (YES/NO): YES